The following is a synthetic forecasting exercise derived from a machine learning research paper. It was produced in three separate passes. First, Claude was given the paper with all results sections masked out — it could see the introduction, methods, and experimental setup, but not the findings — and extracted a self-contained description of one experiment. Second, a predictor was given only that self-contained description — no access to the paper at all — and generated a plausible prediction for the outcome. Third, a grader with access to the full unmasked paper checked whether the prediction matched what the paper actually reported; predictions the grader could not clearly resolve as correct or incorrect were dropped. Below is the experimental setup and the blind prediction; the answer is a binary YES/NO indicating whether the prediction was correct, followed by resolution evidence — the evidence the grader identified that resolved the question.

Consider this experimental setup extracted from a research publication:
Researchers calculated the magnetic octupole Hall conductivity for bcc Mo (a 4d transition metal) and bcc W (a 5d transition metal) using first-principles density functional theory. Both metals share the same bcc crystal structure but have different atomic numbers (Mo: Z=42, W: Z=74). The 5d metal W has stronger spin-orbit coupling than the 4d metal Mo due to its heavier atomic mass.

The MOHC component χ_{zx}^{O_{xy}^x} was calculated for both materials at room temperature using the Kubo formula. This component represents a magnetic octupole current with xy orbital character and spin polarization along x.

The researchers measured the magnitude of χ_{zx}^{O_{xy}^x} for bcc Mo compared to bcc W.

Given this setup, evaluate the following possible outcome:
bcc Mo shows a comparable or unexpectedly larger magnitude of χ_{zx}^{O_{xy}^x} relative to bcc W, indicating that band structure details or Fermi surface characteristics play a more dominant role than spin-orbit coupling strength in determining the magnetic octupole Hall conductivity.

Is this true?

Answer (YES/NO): YES